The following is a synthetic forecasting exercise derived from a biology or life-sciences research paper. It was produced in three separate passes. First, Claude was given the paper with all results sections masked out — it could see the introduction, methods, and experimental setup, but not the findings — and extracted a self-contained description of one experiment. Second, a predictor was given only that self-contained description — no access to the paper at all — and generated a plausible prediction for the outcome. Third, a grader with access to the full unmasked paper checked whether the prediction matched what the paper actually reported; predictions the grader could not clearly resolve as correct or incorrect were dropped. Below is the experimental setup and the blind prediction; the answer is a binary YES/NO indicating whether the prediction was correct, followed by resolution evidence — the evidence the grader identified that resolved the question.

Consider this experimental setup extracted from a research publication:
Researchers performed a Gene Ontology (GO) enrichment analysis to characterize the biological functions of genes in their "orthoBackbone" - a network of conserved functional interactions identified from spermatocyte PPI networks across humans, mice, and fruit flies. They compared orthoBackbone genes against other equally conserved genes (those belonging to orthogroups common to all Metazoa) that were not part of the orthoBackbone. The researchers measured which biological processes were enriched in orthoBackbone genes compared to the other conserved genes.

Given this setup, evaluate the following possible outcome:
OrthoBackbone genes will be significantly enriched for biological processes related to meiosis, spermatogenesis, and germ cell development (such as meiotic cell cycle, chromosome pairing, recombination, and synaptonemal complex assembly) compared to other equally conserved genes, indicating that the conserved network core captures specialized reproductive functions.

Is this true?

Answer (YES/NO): NO